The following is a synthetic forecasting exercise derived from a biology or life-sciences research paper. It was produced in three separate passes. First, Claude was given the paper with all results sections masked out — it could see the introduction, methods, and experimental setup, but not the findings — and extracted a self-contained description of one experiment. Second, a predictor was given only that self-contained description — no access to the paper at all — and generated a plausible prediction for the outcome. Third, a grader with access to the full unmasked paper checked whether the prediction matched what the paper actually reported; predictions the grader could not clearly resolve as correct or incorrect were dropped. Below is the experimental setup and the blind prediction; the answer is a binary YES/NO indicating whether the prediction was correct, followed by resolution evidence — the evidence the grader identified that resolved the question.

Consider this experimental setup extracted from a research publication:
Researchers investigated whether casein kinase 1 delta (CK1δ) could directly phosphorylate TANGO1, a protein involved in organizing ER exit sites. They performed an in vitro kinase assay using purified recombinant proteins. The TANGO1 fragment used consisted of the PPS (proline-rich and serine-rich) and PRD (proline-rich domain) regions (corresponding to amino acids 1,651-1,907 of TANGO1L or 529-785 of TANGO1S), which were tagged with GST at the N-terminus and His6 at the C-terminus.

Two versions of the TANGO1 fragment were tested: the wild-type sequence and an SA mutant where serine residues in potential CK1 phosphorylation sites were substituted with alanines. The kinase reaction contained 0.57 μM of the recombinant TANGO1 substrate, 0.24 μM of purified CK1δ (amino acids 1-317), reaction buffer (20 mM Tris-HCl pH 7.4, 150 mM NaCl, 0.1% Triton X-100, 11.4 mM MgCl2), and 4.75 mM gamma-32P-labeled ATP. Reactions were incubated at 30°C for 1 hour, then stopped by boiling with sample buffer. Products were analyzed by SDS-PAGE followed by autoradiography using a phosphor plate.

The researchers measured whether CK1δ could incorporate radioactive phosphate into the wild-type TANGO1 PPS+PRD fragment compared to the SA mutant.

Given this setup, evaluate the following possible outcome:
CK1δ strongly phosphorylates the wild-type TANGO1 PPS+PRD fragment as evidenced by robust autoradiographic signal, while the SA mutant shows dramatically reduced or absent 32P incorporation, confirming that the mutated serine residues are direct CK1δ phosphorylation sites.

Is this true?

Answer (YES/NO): YES